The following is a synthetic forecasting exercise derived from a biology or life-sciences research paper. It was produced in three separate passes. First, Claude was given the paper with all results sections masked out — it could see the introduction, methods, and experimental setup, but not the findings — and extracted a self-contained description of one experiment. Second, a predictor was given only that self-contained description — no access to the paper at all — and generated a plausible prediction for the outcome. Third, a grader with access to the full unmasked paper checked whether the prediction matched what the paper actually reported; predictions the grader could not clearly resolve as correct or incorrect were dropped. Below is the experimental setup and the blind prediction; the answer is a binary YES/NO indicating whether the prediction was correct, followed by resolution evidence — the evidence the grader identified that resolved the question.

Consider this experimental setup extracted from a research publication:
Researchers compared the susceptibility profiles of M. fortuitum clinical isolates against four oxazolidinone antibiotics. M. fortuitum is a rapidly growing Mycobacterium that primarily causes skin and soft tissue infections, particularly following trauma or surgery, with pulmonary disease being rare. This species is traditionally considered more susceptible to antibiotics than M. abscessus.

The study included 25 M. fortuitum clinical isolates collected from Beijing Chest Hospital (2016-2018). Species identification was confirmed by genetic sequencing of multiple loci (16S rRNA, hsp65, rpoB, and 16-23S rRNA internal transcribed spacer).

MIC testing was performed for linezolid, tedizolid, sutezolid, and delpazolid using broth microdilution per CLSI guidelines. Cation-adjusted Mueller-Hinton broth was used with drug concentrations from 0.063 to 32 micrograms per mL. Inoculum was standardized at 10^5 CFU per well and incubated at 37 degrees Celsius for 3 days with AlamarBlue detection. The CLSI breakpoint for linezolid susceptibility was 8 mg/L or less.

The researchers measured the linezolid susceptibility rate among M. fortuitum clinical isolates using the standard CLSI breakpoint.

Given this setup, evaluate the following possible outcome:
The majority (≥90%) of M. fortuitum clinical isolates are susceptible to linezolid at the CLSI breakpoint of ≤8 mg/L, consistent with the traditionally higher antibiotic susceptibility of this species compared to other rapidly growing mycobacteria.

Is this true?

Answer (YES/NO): NO